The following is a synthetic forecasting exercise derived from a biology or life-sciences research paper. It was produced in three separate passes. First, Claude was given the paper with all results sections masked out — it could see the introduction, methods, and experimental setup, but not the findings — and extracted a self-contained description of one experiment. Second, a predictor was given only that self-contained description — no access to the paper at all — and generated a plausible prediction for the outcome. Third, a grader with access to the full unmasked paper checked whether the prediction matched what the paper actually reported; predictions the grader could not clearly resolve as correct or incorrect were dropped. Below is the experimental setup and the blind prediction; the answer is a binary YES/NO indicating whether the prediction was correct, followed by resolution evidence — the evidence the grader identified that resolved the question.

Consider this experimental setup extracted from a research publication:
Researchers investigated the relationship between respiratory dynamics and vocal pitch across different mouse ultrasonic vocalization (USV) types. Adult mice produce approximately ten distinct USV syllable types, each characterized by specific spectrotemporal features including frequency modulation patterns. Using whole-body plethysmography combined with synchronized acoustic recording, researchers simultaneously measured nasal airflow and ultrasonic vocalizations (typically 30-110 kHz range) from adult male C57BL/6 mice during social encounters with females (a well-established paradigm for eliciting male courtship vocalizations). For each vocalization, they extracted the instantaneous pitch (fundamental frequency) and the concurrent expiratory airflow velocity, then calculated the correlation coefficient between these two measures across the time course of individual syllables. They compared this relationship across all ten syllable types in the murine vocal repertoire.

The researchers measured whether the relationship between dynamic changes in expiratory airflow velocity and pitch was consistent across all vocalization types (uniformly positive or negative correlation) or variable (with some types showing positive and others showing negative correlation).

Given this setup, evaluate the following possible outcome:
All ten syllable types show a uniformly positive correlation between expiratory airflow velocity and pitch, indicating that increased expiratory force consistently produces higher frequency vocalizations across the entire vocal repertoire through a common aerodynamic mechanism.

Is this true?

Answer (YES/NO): NO